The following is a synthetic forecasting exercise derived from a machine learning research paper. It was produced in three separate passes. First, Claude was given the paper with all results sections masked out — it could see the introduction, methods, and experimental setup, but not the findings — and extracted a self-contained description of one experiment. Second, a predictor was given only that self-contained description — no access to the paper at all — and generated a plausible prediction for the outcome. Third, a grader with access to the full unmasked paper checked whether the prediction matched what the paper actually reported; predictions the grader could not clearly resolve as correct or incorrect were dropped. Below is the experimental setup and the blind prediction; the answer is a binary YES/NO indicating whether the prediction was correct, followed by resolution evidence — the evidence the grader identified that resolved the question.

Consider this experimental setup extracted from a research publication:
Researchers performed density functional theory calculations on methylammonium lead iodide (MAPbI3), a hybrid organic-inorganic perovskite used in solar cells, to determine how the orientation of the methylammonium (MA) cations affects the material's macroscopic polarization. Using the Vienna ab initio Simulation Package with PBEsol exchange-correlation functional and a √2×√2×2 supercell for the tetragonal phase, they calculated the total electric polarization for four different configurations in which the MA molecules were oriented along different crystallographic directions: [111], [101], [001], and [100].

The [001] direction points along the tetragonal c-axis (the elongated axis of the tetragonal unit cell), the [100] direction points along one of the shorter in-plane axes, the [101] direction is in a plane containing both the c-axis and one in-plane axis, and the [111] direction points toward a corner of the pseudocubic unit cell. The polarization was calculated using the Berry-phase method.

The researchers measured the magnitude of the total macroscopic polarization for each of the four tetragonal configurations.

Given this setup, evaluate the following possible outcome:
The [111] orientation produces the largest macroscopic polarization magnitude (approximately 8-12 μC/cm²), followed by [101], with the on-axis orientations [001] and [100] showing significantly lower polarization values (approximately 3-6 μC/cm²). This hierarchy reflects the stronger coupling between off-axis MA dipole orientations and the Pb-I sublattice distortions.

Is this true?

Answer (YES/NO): NO